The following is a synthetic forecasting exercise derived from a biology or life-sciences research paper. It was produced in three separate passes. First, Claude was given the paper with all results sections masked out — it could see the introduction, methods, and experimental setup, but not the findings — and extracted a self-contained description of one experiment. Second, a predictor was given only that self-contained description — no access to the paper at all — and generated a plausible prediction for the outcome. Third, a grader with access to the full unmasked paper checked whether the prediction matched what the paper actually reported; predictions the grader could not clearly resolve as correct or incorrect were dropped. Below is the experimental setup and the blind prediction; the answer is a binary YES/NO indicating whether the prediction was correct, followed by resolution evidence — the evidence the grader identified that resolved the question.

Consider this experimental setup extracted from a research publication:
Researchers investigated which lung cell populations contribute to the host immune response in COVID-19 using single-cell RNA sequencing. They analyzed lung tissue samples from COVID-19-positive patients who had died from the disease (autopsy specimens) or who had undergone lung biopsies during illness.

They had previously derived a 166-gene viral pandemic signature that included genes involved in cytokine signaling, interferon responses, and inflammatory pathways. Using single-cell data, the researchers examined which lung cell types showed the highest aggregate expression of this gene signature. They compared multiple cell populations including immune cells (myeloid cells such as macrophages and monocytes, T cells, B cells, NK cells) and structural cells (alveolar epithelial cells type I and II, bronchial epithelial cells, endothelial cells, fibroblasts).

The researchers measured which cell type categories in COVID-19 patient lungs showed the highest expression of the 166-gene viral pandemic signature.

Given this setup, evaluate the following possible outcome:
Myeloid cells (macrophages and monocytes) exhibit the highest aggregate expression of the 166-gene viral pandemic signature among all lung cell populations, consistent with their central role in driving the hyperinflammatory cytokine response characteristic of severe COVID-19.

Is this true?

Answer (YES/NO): NO